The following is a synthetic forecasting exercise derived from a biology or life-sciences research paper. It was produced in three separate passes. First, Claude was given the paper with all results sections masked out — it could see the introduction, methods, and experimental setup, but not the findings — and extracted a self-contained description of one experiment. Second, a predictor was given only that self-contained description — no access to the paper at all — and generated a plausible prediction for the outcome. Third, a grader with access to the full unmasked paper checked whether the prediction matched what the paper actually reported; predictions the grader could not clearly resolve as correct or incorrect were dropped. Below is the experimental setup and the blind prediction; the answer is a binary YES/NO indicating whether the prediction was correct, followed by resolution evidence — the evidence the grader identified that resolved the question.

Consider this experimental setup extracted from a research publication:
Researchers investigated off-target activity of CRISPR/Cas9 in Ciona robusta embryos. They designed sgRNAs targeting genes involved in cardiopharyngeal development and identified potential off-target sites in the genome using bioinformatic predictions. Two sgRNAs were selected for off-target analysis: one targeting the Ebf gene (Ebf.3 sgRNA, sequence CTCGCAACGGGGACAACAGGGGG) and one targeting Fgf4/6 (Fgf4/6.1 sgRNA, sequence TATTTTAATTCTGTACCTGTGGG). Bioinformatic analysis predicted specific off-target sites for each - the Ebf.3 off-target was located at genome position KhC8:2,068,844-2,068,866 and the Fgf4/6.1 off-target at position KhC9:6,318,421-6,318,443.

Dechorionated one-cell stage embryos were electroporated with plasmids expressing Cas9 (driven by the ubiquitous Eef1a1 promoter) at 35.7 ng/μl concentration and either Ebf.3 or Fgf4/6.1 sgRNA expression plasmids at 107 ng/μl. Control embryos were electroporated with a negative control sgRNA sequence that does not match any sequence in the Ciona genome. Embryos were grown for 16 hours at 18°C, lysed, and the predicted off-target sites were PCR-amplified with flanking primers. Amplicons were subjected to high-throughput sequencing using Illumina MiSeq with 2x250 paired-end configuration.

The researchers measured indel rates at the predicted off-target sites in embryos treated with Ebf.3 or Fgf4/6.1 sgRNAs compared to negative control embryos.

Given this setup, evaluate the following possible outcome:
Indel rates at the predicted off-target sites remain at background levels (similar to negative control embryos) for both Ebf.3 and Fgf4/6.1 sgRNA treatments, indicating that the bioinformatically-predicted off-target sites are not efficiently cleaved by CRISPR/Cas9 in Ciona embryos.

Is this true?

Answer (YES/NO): YES